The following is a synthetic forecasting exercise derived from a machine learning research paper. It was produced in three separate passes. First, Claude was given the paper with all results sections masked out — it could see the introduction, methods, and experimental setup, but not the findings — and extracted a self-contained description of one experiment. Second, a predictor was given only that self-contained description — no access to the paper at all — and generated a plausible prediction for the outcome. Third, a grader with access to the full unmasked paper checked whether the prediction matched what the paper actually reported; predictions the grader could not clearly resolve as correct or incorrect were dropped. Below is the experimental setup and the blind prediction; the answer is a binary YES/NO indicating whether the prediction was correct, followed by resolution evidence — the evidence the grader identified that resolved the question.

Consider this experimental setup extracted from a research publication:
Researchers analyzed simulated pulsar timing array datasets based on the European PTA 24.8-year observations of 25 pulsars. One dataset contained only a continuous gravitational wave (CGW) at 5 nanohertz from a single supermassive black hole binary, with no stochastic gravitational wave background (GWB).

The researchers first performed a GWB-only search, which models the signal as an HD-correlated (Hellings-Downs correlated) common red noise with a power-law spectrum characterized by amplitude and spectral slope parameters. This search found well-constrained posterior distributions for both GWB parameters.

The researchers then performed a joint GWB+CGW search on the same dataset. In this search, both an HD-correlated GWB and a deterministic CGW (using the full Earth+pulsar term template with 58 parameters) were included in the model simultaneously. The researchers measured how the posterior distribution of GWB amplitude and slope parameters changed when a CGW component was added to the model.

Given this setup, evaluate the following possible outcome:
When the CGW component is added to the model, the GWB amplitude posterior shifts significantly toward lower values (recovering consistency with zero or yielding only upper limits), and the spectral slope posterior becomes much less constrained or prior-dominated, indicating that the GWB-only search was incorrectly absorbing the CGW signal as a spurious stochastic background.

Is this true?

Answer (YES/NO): YES